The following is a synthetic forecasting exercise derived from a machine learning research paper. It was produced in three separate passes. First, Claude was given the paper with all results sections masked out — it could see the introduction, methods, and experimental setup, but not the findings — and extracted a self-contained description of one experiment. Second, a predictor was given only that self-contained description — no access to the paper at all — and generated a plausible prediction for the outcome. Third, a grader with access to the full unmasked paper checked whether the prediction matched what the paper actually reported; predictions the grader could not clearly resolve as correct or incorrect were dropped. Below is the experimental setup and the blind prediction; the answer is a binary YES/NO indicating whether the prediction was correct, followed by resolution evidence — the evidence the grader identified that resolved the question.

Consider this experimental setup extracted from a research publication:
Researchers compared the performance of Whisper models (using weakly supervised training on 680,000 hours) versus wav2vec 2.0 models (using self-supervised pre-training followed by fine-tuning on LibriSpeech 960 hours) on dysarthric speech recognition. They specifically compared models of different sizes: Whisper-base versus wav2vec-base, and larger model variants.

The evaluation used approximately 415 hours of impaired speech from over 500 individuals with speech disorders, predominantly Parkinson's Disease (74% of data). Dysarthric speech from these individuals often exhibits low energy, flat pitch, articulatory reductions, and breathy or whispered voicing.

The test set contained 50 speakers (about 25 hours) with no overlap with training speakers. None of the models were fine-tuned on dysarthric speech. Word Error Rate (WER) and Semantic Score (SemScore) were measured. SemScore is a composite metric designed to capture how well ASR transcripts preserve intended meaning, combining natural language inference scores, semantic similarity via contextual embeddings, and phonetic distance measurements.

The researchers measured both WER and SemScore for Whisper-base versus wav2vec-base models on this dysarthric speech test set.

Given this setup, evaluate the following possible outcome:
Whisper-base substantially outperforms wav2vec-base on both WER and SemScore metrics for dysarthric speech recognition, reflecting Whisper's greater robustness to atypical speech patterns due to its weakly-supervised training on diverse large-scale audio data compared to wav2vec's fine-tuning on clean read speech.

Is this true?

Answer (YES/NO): YES